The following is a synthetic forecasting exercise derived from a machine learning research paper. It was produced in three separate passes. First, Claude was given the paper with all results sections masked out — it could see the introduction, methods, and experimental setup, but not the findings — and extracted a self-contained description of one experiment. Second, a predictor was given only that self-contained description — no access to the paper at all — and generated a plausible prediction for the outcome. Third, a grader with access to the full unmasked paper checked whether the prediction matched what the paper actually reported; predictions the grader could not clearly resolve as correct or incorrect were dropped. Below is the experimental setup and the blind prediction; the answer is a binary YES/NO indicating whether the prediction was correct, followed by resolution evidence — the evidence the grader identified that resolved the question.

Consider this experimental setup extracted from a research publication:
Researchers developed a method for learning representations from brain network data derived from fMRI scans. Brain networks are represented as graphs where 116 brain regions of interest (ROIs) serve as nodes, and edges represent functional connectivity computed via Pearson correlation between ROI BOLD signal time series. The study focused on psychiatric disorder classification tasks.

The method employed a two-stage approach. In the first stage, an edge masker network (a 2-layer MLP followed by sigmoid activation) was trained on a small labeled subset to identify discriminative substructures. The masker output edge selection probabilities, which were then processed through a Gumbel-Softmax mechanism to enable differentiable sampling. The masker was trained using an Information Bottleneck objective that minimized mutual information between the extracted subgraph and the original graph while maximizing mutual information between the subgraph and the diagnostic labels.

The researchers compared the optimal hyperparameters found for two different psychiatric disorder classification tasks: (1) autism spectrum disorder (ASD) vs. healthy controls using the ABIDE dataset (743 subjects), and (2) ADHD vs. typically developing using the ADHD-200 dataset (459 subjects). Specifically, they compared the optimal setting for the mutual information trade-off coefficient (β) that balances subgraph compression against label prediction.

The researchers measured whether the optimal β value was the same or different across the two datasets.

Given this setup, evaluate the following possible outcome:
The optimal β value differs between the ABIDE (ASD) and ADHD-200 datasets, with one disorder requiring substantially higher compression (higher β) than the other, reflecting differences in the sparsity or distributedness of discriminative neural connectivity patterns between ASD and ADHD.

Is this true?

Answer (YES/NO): YES